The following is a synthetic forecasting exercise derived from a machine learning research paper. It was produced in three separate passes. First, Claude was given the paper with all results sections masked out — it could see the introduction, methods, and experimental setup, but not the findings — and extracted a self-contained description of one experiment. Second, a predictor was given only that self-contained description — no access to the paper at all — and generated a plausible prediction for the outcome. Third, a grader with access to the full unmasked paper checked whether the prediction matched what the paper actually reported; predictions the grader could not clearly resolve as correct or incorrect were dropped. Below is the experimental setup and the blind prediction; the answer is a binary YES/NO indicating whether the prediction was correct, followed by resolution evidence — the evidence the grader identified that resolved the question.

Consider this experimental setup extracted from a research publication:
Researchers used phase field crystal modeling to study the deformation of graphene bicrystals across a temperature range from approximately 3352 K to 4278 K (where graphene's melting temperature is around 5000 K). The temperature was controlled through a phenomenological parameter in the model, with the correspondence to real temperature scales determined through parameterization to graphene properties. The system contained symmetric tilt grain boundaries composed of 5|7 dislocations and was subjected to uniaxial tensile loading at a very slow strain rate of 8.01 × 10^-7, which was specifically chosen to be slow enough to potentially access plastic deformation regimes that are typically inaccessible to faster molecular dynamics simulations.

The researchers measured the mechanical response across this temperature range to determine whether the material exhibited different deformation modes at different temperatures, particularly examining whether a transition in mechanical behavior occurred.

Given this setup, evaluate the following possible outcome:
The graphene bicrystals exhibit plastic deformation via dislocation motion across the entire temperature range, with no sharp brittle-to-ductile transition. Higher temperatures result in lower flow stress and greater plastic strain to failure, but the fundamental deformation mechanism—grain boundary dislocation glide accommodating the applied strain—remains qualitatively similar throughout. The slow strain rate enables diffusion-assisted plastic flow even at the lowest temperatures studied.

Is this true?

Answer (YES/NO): NO